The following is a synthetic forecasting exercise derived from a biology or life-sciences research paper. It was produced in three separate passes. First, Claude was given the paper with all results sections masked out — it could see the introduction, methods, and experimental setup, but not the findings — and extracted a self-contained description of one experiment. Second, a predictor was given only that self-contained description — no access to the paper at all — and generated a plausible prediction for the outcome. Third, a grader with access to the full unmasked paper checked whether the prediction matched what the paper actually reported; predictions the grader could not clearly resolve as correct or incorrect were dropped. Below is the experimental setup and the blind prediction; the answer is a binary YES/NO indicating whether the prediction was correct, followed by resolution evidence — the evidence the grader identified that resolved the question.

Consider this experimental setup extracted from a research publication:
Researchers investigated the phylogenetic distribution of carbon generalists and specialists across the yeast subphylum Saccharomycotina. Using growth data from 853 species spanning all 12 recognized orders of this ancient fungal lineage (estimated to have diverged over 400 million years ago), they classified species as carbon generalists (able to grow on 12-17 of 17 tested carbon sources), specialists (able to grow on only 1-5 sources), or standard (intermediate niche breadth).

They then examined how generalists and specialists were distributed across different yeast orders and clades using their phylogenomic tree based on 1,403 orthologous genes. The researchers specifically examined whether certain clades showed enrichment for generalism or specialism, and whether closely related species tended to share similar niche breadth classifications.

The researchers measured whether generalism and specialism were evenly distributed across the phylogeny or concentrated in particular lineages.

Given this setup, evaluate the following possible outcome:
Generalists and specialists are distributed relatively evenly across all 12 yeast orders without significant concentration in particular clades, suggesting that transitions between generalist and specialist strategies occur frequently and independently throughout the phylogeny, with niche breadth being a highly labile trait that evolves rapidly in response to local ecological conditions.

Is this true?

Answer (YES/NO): NO